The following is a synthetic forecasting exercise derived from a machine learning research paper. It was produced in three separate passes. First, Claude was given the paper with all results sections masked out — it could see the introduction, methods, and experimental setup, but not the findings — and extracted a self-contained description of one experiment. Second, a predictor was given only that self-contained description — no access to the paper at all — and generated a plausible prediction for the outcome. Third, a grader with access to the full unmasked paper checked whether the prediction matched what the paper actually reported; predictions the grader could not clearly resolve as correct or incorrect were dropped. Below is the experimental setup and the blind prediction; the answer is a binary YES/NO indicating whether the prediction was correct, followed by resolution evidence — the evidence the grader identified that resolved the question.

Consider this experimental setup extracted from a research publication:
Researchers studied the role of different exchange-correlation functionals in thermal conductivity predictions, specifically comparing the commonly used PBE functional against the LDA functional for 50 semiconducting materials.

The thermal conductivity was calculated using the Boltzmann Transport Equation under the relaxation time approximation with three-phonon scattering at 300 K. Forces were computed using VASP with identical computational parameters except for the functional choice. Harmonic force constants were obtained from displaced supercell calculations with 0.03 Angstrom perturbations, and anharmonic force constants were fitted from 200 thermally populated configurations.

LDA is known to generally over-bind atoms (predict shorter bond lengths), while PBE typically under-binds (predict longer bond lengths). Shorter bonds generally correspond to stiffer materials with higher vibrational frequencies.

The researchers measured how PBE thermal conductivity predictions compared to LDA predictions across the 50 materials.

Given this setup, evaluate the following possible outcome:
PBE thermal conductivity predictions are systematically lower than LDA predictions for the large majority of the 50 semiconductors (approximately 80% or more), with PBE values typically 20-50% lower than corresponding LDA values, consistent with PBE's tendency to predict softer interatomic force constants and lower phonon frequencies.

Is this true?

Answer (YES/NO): NO